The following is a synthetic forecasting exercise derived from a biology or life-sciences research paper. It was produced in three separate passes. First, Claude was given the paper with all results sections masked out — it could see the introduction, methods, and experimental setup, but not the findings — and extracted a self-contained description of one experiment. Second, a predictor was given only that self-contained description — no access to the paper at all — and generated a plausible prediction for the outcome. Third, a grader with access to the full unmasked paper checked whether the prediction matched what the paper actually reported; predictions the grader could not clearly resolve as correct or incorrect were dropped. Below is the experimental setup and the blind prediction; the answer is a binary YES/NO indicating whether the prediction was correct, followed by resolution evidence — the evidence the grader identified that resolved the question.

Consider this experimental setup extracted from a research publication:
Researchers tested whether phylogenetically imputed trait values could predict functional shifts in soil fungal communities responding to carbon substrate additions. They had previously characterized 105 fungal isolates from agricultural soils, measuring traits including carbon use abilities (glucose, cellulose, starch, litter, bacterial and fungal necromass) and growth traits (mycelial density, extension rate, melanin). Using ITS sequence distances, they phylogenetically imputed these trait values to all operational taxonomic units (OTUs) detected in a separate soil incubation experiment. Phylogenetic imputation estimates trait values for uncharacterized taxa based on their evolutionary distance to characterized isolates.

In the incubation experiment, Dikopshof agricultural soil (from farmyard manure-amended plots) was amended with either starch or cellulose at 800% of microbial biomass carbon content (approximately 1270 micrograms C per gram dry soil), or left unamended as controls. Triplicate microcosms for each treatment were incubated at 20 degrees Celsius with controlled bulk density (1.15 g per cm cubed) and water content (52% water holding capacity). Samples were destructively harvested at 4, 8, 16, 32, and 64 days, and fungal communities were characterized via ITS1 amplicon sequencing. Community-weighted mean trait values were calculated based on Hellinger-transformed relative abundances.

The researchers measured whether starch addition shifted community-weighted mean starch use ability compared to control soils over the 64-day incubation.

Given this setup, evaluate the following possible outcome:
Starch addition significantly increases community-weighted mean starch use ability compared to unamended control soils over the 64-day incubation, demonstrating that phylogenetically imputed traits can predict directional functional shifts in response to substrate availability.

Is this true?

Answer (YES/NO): NO